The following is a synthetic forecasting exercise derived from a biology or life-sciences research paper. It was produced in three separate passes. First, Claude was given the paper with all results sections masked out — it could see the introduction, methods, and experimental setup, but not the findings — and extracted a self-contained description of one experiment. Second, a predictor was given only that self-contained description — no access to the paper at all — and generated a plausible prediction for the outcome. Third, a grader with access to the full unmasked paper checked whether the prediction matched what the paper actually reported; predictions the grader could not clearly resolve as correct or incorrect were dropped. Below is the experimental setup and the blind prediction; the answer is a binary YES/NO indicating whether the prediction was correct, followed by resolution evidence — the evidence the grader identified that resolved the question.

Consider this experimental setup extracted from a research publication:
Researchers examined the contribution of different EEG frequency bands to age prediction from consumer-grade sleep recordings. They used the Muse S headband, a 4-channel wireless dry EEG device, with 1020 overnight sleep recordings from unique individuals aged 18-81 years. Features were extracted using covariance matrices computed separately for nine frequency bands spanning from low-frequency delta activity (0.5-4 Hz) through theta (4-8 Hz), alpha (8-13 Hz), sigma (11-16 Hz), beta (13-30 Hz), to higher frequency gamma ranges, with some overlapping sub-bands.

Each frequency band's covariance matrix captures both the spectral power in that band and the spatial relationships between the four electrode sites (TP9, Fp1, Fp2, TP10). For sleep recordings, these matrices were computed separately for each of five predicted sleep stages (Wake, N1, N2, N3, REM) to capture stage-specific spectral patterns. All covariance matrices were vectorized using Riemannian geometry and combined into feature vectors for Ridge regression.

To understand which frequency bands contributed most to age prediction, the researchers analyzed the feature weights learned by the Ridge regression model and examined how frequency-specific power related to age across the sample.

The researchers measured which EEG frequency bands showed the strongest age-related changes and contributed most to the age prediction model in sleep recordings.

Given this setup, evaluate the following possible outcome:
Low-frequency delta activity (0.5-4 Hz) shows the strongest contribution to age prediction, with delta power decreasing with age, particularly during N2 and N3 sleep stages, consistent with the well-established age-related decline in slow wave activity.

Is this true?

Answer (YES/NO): NO